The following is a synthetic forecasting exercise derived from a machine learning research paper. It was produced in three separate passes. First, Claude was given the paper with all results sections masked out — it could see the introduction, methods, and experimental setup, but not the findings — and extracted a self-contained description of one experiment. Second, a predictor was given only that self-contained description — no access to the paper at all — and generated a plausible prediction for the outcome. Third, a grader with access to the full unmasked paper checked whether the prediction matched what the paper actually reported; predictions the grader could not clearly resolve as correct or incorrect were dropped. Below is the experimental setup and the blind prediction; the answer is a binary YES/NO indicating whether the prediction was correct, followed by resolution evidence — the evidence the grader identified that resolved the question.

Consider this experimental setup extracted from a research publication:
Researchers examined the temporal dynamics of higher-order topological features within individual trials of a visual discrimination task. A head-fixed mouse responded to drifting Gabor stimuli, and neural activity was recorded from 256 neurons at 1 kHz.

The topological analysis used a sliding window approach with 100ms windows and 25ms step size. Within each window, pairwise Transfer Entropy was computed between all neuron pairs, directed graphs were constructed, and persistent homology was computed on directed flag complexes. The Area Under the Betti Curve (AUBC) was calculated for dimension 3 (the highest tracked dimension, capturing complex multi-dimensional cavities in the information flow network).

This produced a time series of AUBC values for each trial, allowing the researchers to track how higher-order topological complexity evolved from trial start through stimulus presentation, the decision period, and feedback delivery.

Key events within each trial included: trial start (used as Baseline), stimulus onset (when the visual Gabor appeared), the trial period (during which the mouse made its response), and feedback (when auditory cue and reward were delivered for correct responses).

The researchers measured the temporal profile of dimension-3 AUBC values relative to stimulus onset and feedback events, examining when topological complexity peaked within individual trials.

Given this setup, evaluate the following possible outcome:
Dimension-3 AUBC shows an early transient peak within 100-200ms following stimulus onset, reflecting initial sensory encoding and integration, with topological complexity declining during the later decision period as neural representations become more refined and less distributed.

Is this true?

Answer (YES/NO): NO